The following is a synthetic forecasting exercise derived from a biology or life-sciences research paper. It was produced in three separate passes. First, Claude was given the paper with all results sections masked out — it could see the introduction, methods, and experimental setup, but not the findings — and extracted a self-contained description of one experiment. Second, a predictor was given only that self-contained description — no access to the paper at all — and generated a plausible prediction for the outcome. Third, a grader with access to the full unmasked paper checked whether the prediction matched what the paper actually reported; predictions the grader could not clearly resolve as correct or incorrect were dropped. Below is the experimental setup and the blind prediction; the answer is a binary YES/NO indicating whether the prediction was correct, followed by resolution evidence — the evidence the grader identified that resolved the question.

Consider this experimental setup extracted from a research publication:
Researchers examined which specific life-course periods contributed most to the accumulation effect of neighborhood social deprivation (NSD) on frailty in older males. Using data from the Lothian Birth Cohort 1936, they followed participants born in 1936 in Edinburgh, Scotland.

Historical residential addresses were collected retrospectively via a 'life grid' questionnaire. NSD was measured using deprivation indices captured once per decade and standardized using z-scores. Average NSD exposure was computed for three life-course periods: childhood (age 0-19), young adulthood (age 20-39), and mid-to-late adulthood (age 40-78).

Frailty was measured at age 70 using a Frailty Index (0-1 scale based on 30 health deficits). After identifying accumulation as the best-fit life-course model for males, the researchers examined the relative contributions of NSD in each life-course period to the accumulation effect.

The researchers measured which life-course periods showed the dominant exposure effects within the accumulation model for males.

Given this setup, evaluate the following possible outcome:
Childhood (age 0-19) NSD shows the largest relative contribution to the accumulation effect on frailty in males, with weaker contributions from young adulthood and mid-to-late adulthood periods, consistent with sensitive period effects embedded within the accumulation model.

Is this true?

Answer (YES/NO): NO